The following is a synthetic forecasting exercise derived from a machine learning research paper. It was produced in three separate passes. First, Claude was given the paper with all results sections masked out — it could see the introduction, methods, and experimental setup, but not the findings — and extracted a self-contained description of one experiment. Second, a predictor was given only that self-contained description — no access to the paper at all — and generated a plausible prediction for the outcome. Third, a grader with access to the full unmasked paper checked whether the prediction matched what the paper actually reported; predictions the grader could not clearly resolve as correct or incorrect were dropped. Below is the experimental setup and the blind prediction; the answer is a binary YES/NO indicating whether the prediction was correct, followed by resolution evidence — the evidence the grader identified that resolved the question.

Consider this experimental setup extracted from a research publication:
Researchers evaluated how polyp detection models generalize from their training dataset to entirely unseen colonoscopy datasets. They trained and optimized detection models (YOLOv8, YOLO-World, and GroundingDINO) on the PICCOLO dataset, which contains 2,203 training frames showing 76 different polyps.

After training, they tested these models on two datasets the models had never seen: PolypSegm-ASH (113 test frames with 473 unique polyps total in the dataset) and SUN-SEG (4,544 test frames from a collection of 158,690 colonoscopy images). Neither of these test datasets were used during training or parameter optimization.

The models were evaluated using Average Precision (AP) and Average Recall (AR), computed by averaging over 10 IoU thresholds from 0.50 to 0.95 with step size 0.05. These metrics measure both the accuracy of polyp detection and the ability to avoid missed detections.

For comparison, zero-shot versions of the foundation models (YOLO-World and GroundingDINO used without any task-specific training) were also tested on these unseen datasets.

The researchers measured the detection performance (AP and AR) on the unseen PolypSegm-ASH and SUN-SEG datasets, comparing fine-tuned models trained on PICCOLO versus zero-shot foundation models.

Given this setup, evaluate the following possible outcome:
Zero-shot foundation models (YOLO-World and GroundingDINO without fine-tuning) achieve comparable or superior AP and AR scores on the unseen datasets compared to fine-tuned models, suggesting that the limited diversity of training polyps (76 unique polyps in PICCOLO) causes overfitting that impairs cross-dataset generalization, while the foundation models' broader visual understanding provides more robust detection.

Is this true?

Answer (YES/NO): NO